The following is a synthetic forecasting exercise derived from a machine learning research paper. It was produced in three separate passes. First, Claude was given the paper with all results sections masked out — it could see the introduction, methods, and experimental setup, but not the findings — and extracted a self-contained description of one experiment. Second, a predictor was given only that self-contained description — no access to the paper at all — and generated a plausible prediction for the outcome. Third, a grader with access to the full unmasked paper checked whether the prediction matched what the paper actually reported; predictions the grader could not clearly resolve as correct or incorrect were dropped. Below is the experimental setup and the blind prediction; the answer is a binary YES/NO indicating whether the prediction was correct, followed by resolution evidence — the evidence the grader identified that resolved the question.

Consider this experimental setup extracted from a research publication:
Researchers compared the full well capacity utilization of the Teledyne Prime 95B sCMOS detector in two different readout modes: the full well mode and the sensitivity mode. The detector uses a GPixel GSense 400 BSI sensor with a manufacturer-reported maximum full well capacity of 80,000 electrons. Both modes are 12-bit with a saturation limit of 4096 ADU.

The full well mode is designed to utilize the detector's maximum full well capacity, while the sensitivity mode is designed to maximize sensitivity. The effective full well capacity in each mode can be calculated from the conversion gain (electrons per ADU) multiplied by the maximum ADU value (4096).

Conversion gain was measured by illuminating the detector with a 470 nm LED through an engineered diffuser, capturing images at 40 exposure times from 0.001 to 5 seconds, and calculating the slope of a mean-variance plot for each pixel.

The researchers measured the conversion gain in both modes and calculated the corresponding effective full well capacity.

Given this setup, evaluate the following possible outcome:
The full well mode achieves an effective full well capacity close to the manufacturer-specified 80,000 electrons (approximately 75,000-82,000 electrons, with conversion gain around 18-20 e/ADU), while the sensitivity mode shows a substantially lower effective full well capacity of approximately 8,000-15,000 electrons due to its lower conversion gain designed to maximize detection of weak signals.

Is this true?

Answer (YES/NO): NO